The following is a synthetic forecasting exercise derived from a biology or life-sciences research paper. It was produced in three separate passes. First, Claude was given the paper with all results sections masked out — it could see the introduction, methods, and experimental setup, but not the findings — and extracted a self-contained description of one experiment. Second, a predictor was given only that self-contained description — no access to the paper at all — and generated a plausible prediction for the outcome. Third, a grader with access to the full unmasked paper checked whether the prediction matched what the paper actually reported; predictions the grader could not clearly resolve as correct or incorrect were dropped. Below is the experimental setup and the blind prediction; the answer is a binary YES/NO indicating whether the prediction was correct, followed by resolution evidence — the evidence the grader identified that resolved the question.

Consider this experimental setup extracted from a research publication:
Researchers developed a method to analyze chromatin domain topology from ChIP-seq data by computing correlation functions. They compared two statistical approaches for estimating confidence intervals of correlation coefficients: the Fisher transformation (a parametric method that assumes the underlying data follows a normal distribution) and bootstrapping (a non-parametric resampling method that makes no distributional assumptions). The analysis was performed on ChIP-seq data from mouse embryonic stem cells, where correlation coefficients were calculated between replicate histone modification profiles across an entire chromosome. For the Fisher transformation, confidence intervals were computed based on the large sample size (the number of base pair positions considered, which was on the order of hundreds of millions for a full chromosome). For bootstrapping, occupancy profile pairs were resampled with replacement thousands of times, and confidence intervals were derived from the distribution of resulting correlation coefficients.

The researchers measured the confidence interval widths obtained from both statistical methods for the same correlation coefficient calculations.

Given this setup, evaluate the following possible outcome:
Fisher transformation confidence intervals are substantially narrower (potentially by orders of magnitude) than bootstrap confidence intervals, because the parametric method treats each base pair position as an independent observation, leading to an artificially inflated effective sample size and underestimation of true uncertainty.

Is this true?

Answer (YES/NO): NO